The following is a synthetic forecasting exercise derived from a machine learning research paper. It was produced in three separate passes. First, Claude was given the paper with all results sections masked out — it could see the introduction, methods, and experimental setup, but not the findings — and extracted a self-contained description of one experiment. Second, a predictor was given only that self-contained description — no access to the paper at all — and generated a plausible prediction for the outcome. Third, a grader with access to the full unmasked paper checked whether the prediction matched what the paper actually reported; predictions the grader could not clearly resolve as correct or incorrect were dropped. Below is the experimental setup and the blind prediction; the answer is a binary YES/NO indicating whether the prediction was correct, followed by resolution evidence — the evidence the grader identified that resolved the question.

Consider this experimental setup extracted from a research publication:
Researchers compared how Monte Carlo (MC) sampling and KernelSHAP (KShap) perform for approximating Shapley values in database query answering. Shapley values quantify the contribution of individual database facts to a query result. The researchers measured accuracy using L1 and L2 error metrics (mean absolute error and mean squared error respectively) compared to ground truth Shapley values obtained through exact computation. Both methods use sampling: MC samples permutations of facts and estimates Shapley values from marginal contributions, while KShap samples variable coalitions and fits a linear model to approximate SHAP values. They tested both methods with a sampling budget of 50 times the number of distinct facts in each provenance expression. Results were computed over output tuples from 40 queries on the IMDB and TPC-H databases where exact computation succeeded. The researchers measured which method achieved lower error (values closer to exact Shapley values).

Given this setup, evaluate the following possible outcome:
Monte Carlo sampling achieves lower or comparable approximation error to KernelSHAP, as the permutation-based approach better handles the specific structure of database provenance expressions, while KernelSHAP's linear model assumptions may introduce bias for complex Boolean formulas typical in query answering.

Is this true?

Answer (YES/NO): NO